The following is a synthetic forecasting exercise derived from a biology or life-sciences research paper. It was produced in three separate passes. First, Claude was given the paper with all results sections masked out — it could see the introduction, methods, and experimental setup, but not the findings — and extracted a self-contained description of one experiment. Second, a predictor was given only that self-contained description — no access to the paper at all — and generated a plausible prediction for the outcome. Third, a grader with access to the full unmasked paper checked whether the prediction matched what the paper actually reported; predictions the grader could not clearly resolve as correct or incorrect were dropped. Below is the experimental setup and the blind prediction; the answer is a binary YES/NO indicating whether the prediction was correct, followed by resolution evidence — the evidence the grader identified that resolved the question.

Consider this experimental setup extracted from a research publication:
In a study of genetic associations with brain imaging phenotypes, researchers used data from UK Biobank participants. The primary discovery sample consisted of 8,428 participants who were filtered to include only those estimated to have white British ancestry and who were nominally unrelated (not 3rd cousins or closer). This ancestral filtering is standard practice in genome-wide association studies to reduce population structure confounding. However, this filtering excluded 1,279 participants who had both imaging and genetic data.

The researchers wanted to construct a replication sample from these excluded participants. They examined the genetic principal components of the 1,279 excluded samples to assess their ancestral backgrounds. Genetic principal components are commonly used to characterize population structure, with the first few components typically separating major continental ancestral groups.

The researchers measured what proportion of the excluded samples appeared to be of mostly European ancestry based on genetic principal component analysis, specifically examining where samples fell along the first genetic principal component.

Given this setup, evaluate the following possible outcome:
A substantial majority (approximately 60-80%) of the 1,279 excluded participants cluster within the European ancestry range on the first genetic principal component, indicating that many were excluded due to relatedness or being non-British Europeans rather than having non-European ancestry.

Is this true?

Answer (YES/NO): YES